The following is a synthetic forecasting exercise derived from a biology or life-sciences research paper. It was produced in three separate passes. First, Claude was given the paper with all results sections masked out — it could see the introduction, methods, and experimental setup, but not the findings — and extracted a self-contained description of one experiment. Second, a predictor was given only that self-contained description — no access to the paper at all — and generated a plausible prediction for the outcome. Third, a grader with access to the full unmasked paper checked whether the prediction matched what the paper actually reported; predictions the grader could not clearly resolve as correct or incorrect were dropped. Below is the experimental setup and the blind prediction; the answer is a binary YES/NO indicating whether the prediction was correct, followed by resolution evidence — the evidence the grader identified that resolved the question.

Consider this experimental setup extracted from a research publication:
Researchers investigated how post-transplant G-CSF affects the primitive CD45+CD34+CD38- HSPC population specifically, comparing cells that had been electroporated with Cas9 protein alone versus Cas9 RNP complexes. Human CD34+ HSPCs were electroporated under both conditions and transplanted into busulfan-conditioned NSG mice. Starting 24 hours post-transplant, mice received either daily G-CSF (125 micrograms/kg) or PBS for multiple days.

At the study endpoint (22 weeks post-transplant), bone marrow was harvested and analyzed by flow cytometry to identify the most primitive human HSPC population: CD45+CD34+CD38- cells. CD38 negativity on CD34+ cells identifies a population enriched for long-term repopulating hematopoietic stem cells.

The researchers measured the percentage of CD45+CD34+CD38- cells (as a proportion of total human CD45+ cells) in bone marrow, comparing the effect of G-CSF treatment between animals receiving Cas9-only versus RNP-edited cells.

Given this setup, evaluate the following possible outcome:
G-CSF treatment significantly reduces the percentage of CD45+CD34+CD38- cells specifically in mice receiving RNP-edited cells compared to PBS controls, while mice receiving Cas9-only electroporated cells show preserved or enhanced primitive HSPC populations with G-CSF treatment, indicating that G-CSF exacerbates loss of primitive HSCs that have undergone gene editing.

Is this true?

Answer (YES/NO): YES